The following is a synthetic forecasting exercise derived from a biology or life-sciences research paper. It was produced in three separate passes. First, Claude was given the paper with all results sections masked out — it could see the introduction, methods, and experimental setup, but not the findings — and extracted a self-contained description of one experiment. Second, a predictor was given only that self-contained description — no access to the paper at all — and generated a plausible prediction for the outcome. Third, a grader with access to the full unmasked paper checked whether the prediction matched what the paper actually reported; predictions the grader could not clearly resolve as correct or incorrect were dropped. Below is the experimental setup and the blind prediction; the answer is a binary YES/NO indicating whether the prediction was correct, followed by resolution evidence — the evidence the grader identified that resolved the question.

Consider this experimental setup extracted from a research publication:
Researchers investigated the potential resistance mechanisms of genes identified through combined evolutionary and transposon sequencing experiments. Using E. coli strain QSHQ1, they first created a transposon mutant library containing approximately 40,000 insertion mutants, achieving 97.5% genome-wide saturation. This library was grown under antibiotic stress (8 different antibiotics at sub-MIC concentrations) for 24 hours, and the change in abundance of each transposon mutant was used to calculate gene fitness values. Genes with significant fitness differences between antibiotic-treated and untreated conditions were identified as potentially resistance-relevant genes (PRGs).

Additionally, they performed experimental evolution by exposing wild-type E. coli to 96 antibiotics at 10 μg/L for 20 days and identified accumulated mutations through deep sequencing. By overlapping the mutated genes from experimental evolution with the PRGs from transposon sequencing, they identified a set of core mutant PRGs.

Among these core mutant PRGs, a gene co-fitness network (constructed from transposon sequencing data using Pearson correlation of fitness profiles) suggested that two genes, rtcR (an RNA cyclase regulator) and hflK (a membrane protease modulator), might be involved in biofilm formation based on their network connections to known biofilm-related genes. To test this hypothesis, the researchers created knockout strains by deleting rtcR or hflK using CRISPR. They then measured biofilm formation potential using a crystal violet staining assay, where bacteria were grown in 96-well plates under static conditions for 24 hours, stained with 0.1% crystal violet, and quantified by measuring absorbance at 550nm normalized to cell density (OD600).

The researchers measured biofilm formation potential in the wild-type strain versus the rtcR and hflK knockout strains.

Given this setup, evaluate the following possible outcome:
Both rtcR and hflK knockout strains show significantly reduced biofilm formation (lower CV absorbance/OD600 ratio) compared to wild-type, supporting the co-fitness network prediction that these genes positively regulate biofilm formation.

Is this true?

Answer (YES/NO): YES